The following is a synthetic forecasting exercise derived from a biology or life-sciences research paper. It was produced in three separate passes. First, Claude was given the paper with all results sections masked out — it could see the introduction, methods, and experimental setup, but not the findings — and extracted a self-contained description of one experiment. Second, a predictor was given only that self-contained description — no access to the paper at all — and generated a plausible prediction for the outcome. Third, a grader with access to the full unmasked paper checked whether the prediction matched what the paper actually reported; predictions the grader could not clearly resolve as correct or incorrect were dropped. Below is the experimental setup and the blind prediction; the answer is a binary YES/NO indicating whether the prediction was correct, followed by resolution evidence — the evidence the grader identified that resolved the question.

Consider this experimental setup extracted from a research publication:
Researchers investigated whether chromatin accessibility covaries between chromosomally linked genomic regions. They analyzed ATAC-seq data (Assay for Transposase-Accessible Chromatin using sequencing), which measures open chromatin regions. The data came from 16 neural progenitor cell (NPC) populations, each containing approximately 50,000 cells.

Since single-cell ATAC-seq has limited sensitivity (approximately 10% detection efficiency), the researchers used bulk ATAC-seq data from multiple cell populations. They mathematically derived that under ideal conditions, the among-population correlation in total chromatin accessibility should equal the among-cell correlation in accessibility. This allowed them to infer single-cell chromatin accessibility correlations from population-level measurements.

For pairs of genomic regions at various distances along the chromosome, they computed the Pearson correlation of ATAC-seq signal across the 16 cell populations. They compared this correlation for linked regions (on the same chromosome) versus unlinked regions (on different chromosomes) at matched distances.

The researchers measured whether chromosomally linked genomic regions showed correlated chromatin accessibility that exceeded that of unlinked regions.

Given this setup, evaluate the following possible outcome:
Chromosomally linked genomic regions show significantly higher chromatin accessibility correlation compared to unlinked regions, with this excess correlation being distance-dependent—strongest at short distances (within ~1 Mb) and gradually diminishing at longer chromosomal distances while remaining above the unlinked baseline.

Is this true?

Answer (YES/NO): YES